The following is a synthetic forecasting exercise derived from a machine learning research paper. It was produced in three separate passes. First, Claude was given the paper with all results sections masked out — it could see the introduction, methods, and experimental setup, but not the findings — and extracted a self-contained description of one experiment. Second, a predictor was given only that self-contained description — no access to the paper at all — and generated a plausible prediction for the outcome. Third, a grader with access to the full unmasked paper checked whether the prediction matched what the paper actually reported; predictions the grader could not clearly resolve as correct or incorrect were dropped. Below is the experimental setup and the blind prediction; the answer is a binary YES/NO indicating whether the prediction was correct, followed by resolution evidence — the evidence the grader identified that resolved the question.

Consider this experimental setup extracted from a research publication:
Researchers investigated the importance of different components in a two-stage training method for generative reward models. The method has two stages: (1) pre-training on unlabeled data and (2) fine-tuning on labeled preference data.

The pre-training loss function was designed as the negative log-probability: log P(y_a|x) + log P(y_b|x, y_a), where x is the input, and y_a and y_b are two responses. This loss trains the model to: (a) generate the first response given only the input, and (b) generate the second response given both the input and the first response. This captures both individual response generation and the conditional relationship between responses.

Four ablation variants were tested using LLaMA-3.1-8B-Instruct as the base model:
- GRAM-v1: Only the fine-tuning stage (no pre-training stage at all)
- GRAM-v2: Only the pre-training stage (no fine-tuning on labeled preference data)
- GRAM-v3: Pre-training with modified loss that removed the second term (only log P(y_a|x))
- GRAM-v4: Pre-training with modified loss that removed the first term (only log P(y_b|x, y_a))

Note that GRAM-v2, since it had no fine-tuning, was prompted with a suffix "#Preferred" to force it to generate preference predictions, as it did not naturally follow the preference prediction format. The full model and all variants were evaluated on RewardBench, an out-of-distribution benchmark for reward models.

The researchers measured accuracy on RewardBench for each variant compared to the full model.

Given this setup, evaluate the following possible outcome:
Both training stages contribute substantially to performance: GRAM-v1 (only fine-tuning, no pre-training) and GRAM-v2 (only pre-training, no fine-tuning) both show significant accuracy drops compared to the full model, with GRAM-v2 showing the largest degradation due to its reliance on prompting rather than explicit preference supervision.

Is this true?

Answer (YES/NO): NO